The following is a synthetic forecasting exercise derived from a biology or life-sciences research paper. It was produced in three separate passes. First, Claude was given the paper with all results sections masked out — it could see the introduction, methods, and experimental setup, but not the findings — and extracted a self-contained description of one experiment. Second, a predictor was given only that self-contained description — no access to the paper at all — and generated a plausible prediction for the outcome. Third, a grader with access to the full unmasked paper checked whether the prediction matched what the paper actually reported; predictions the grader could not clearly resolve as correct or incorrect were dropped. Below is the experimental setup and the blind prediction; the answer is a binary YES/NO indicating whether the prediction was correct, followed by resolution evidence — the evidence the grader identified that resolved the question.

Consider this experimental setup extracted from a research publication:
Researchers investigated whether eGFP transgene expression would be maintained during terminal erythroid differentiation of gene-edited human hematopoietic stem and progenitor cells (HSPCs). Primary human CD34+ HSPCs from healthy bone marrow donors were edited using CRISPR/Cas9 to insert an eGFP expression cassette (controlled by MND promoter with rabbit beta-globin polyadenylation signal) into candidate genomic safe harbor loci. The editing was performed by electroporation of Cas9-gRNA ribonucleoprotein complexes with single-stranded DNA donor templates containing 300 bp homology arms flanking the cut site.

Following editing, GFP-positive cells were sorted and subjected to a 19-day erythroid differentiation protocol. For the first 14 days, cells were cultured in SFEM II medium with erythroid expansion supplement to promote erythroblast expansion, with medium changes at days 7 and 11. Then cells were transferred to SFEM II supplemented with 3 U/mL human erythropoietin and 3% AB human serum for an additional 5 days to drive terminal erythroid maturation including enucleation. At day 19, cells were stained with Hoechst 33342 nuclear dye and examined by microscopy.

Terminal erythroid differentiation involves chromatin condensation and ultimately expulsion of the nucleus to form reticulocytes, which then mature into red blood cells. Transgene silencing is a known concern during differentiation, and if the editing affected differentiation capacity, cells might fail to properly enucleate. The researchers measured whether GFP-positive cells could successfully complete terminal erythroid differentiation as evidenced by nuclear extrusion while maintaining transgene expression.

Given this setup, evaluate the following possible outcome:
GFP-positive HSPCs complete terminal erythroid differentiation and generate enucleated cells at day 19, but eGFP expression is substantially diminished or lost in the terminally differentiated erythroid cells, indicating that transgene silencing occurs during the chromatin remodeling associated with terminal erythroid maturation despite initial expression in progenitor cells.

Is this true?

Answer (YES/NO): NO